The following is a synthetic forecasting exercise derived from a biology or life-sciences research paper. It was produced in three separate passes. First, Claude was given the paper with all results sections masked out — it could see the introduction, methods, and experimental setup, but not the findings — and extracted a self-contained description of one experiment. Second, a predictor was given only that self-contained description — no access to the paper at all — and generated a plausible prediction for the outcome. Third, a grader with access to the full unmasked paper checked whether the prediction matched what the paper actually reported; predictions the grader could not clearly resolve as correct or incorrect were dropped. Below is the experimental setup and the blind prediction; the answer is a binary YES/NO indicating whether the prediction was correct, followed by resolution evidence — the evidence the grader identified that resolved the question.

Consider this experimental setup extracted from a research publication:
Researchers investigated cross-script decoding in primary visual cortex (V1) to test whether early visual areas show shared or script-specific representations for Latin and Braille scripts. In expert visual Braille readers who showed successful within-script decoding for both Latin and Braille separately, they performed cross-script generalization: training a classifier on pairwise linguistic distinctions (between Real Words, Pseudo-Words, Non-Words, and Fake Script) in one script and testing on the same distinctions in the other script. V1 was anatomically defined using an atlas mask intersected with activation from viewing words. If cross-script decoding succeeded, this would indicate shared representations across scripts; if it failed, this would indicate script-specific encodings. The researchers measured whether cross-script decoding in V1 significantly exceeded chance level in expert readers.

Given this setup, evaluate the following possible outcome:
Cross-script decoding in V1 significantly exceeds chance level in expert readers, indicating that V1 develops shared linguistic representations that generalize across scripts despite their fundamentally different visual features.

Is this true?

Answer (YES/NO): NO